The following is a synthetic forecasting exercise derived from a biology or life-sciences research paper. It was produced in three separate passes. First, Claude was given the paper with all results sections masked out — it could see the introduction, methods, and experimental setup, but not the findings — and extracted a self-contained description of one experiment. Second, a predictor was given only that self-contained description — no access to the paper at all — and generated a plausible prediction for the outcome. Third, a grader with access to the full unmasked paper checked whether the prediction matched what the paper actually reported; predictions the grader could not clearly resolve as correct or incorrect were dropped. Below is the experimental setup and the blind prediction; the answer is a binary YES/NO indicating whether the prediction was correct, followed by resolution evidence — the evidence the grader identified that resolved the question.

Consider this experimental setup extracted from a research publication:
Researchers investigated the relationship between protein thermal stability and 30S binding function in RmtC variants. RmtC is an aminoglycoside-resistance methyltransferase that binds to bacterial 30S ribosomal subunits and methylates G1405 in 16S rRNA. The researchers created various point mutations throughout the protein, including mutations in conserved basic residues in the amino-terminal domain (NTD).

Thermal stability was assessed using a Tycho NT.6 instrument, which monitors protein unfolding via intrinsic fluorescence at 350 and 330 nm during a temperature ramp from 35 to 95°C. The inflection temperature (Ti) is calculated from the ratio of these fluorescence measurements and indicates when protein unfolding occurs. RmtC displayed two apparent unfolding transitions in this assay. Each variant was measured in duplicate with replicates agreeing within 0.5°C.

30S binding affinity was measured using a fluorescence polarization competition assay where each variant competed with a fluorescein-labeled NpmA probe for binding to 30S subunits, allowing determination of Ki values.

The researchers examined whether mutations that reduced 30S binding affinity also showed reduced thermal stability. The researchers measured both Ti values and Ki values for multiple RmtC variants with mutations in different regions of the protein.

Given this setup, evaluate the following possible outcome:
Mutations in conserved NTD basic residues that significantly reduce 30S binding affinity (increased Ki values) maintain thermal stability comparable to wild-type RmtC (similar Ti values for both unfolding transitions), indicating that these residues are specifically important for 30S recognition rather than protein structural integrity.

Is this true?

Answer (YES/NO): YES